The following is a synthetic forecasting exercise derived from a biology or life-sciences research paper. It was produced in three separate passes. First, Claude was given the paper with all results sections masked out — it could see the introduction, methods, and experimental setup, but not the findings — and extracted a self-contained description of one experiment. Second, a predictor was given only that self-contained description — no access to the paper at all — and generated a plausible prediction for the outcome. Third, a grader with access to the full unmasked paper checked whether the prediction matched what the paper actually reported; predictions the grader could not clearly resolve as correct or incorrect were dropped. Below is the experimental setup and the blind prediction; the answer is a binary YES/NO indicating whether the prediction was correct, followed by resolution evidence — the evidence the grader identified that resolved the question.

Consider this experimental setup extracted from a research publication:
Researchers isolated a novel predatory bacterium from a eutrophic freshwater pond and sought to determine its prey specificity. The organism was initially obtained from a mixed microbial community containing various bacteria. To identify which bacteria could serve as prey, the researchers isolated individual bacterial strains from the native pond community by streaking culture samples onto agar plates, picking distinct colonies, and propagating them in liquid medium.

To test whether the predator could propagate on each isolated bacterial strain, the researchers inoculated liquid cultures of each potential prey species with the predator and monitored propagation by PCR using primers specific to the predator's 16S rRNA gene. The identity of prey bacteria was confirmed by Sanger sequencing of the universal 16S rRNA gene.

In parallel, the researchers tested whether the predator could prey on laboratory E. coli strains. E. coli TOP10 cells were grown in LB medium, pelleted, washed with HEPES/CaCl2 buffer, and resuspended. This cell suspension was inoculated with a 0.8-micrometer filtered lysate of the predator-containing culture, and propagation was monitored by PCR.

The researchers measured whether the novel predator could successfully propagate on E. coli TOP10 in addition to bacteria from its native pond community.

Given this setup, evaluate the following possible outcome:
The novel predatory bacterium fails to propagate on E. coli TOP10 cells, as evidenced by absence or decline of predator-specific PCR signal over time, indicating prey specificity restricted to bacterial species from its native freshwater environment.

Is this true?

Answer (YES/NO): NO